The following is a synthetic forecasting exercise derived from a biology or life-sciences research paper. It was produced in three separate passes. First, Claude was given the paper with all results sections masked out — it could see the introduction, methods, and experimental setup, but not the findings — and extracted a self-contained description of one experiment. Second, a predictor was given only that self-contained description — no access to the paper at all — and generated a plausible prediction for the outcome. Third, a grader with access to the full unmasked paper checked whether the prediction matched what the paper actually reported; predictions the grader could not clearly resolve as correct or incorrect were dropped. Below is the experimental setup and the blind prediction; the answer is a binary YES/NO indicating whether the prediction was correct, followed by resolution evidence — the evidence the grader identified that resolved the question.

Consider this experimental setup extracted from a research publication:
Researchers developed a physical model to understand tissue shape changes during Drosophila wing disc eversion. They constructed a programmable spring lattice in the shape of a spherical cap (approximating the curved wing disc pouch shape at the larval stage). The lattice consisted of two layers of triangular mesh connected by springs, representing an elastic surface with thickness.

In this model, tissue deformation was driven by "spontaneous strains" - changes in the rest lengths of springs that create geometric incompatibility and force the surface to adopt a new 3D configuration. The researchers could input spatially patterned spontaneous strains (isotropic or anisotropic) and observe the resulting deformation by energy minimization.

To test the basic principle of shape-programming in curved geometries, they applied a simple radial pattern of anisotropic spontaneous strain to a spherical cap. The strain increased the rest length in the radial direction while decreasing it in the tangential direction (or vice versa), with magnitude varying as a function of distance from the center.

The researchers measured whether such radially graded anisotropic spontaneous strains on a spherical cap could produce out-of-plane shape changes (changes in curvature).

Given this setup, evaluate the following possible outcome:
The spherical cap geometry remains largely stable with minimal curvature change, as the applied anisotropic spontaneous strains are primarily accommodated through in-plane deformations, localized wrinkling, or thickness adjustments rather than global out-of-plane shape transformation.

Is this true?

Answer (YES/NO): NO